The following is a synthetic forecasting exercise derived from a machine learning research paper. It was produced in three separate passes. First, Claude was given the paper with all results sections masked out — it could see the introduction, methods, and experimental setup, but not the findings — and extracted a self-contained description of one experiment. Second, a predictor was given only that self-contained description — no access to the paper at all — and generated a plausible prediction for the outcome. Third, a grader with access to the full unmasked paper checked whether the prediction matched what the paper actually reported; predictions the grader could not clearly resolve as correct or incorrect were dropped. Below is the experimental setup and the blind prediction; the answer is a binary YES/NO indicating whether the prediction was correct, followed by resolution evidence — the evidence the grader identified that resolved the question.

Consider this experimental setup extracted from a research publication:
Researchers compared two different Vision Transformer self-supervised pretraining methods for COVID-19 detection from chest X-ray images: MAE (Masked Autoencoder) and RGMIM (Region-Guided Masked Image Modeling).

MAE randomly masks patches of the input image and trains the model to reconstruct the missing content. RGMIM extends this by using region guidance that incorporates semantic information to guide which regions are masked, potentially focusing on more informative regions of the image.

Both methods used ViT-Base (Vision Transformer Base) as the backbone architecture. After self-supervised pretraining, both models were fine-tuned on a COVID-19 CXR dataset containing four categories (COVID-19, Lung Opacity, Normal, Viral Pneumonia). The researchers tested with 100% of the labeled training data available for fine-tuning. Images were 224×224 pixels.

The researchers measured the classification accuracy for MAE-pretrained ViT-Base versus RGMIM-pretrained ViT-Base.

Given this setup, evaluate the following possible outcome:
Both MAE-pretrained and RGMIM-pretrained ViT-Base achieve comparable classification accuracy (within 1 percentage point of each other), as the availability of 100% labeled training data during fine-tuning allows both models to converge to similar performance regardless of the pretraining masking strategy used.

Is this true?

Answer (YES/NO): YES